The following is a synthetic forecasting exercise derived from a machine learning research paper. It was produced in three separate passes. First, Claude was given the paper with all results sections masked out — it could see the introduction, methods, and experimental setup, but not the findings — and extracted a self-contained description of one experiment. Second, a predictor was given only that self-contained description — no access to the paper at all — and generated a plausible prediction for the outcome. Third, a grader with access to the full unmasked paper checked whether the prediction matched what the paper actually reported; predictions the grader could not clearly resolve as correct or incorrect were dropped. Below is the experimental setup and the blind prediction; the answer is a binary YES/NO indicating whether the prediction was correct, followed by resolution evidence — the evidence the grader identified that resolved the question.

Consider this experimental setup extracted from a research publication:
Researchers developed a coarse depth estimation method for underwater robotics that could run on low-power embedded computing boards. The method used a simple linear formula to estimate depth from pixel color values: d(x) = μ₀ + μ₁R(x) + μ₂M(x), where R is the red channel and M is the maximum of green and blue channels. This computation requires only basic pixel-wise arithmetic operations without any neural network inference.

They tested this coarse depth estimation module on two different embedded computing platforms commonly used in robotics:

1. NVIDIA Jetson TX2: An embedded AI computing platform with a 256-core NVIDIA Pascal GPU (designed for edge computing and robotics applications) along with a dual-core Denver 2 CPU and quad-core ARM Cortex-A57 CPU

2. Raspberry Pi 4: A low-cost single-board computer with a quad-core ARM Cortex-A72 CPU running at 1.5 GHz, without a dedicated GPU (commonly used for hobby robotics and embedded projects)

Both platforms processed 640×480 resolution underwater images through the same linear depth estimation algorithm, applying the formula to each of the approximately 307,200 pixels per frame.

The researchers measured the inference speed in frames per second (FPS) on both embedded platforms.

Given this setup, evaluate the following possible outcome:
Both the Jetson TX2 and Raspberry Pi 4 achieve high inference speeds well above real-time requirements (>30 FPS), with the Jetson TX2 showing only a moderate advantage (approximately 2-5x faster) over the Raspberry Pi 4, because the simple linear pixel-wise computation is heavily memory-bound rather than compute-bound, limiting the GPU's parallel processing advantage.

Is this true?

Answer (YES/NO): NO